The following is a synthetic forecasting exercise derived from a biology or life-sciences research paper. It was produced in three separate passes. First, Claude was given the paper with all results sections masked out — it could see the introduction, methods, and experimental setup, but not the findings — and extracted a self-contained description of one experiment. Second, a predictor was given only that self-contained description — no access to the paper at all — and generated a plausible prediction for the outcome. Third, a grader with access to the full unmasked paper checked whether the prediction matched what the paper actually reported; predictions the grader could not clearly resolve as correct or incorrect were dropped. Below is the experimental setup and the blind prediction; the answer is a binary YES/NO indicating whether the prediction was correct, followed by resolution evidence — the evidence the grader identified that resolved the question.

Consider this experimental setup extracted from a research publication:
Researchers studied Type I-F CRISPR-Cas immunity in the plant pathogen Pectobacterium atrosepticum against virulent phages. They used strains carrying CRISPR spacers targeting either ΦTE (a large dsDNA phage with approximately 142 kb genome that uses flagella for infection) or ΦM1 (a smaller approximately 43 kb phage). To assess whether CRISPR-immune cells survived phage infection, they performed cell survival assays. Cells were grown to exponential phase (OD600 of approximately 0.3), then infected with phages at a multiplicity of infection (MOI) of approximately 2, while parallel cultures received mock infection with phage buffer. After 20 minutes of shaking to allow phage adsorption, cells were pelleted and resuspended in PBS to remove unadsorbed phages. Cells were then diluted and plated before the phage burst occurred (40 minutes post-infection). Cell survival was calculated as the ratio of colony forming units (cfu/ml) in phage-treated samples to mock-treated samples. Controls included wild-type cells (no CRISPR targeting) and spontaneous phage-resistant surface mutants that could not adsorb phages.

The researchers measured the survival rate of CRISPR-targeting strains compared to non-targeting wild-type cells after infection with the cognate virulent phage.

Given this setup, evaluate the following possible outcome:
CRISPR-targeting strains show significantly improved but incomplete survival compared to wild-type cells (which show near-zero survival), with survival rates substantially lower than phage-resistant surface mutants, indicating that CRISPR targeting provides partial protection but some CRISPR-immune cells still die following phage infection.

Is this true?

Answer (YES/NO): NO